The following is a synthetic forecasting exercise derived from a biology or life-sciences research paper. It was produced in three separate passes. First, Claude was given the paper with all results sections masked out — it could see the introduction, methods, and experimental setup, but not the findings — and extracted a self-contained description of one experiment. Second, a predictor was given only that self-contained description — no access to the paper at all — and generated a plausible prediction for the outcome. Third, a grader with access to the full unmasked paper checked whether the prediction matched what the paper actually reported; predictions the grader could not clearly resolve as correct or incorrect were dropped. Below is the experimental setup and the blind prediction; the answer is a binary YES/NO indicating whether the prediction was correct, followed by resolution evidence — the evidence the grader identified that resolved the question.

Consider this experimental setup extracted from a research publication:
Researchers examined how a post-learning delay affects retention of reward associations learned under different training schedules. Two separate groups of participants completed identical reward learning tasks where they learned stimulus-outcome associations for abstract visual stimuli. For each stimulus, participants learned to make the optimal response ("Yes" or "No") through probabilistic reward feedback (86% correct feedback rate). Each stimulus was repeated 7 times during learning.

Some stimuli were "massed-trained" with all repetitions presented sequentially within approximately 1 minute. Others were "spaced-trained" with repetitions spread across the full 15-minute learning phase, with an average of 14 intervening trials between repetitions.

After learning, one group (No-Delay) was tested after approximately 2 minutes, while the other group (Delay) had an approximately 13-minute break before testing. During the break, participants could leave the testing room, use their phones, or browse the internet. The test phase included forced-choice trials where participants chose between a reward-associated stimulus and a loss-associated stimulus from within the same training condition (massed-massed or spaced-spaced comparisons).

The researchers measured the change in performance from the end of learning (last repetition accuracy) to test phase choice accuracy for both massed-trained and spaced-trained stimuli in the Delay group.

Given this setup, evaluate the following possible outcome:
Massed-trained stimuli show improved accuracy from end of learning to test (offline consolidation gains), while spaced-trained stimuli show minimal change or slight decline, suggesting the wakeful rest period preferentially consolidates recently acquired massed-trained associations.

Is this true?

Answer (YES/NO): NO